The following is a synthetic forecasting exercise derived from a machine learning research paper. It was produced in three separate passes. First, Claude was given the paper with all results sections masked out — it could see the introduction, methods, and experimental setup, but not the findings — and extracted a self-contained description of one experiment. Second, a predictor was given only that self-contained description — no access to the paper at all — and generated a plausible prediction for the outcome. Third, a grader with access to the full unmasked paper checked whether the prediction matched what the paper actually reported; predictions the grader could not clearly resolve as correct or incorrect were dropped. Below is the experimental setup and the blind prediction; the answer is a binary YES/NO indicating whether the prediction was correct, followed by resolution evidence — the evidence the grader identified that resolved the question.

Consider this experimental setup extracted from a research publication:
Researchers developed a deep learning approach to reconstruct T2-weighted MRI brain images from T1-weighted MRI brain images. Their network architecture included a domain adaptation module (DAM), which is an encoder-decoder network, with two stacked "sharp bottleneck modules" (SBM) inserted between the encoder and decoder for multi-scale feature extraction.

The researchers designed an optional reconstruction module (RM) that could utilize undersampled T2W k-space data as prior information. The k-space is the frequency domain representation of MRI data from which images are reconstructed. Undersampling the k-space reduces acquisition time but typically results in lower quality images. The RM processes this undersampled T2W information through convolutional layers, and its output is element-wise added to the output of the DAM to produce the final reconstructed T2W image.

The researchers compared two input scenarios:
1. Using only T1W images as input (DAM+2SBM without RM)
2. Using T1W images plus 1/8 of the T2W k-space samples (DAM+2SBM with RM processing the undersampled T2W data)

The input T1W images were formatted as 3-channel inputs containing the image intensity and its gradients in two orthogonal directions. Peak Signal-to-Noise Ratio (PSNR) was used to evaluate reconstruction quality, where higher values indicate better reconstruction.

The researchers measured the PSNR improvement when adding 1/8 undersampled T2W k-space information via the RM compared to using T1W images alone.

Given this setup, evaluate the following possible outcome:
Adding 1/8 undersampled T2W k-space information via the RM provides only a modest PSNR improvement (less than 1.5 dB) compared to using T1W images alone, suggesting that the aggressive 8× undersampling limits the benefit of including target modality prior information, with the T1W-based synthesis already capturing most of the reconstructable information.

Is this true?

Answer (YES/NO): NO